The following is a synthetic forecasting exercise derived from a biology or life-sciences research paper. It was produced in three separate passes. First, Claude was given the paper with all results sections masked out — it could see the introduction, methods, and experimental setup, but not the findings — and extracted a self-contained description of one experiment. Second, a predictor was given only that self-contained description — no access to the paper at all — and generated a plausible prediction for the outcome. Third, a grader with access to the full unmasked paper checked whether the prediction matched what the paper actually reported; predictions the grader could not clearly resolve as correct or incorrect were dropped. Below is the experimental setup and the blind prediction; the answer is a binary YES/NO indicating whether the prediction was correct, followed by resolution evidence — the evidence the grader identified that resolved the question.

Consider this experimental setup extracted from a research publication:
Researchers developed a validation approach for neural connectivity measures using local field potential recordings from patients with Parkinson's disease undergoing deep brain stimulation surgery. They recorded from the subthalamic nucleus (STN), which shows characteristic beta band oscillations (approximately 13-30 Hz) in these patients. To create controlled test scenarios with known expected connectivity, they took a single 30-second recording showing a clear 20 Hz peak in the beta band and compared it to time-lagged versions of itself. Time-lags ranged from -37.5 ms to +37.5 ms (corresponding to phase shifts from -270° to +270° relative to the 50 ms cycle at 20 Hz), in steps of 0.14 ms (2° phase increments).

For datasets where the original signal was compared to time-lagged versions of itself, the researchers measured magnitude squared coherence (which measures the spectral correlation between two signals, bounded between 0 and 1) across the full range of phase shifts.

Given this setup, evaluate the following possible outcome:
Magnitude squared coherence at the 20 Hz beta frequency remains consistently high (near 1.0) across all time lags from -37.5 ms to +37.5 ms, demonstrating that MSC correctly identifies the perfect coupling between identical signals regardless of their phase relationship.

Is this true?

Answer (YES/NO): YES